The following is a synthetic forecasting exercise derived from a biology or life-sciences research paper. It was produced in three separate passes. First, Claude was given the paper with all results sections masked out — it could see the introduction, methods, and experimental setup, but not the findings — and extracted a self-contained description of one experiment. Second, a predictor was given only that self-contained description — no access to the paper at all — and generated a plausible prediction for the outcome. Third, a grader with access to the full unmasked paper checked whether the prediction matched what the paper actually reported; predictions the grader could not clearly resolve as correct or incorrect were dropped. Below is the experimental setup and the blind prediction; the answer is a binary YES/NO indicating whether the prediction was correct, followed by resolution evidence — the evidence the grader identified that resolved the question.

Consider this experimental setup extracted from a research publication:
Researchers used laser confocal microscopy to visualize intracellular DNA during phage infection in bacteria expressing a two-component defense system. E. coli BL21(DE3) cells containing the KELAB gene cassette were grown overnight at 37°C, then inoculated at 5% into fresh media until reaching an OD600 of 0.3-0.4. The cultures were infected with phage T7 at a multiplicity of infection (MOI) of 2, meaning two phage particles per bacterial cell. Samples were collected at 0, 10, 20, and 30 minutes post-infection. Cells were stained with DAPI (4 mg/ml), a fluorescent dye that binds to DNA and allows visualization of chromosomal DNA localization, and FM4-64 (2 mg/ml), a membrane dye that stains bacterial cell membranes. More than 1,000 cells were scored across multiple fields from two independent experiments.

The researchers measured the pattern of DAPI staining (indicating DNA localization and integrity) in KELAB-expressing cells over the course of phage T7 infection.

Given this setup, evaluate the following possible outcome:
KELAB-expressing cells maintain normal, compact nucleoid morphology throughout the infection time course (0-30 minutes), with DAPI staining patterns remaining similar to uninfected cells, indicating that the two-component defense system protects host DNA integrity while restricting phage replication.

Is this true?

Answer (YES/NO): NO